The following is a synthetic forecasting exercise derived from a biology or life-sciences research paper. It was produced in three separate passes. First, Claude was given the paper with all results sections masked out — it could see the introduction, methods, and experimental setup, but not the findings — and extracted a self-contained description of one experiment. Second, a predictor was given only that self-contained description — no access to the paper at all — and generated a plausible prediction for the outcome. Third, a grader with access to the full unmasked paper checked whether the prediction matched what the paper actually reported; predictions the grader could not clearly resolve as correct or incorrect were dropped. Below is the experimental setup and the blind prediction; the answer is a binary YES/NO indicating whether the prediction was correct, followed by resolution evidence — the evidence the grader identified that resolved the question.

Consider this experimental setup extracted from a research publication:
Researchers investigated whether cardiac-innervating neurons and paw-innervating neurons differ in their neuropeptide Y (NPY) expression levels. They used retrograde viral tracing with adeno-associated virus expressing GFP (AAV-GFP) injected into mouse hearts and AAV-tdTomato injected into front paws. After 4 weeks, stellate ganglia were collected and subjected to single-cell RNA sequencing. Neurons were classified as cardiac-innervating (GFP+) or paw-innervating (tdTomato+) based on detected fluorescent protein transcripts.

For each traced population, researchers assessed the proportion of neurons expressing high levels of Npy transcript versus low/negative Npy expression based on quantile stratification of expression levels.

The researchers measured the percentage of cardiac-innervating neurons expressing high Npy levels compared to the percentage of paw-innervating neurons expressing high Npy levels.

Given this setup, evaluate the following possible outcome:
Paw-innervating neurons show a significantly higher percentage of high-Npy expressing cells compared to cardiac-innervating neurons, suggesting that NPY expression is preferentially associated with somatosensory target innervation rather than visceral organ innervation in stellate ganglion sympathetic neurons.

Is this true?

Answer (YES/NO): NO